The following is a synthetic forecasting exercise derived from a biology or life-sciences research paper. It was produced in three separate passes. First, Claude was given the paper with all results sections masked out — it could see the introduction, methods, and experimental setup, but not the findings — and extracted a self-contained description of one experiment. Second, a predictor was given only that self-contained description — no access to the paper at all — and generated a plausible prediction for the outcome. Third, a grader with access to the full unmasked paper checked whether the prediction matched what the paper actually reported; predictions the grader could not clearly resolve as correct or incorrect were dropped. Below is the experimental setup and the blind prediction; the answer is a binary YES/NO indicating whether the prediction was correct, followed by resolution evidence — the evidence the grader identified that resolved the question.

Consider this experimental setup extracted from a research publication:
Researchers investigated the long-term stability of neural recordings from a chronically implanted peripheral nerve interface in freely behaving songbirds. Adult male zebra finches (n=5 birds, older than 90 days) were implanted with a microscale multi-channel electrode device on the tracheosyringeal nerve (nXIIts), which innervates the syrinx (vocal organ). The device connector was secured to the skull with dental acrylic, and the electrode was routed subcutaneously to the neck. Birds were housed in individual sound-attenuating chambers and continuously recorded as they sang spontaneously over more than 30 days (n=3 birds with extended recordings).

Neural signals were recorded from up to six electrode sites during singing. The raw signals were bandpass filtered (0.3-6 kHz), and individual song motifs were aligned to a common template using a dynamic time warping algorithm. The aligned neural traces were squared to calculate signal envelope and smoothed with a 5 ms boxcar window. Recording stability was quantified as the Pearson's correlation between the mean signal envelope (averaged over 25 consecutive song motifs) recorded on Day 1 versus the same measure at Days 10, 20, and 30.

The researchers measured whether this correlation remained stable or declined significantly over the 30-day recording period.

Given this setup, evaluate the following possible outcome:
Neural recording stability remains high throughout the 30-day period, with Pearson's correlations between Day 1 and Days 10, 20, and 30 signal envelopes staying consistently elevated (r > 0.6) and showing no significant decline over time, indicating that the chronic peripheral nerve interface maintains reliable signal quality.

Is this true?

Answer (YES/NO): YES